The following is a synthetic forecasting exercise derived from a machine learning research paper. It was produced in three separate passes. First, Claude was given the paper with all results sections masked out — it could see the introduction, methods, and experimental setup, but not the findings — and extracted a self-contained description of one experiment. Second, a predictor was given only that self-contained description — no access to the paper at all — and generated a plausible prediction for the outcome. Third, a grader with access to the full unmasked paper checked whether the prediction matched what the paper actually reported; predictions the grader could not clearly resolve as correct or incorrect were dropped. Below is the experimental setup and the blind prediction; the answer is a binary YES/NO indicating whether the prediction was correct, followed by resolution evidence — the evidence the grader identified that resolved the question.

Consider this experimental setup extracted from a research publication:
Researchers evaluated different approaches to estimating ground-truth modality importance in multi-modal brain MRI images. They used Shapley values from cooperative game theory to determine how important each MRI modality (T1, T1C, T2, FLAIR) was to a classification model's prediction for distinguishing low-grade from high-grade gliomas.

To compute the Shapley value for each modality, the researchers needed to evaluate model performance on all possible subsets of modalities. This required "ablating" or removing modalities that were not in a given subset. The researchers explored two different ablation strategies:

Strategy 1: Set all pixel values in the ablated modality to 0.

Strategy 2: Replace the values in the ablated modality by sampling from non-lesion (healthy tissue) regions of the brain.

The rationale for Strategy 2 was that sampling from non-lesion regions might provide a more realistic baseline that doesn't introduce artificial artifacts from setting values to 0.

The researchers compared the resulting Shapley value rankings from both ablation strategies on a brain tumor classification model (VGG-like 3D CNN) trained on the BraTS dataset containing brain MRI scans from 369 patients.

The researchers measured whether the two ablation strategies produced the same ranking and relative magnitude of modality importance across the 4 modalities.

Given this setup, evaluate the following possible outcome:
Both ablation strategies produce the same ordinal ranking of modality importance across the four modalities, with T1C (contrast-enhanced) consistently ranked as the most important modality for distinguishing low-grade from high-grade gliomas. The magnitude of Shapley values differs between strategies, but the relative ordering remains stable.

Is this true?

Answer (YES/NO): NO